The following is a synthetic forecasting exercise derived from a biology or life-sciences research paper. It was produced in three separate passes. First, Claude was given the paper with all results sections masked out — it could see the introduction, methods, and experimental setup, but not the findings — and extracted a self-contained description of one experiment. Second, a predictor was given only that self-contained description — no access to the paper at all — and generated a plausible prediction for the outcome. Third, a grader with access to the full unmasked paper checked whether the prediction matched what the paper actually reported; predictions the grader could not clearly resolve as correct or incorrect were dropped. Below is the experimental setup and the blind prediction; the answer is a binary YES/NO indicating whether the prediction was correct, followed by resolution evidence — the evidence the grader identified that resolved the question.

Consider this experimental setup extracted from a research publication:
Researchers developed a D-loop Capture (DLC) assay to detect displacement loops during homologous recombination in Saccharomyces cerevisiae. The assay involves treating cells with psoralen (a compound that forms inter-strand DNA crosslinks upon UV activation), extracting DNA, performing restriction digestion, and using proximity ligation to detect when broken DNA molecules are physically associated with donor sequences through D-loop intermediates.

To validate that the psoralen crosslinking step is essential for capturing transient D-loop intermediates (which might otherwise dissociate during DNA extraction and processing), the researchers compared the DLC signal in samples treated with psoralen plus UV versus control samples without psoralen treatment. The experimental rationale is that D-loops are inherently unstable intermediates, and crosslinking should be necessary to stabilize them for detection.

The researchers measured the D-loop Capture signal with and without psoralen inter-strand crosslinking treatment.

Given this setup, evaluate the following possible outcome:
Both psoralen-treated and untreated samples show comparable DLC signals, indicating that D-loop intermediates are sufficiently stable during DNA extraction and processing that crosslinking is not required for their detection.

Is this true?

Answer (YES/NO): NO